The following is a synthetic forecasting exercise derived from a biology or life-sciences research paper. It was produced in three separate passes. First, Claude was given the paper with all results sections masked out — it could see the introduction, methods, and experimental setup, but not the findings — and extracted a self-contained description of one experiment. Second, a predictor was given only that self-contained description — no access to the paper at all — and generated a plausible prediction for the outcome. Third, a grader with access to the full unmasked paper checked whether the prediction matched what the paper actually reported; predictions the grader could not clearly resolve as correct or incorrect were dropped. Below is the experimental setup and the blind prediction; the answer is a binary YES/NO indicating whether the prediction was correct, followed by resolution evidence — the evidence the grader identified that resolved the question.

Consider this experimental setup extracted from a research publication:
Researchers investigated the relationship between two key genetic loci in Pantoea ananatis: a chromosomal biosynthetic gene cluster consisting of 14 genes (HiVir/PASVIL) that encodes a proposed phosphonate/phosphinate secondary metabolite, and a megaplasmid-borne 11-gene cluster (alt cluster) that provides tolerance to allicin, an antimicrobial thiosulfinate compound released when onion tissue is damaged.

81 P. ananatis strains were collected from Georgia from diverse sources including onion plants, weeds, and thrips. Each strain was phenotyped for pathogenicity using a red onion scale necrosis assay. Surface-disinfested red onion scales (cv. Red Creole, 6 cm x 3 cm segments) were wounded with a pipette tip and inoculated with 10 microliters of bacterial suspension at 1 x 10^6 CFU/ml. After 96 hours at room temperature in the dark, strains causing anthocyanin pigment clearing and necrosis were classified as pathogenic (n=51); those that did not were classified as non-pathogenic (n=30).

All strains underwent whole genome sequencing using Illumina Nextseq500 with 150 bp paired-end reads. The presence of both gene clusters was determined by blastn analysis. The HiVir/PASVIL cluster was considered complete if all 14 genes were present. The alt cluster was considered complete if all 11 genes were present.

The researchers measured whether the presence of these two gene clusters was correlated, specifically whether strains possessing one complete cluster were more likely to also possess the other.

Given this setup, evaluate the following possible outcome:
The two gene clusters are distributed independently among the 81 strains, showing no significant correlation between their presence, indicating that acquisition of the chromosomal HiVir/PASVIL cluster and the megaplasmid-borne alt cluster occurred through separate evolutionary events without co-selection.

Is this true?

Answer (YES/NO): NO